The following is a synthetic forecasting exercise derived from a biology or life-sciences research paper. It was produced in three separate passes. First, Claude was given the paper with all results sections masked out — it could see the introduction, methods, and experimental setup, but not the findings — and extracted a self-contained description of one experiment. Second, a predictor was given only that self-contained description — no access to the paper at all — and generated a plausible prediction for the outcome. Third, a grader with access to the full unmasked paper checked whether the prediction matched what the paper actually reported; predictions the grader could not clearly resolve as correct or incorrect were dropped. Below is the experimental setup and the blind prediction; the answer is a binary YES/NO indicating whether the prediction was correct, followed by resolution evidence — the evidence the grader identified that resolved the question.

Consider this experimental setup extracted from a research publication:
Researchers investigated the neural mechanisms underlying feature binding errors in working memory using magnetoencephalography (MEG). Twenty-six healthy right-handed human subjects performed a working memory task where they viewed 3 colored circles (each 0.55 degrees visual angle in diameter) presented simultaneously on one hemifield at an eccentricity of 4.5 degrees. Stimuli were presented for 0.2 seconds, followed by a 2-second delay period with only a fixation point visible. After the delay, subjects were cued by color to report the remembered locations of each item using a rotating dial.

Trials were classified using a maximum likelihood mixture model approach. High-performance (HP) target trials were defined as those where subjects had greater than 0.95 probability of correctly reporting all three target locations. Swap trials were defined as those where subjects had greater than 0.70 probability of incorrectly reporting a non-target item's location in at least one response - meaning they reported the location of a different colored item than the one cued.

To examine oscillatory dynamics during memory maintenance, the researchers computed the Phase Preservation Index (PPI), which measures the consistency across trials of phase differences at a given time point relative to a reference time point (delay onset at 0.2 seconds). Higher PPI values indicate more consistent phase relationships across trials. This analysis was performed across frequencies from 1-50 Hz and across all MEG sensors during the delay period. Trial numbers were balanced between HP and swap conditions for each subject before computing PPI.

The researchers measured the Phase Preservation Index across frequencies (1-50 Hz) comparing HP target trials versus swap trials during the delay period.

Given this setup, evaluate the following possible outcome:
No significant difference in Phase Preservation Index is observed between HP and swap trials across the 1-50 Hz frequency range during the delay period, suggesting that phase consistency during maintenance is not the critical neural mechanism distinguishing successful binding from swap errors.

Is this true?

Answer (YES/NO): NO